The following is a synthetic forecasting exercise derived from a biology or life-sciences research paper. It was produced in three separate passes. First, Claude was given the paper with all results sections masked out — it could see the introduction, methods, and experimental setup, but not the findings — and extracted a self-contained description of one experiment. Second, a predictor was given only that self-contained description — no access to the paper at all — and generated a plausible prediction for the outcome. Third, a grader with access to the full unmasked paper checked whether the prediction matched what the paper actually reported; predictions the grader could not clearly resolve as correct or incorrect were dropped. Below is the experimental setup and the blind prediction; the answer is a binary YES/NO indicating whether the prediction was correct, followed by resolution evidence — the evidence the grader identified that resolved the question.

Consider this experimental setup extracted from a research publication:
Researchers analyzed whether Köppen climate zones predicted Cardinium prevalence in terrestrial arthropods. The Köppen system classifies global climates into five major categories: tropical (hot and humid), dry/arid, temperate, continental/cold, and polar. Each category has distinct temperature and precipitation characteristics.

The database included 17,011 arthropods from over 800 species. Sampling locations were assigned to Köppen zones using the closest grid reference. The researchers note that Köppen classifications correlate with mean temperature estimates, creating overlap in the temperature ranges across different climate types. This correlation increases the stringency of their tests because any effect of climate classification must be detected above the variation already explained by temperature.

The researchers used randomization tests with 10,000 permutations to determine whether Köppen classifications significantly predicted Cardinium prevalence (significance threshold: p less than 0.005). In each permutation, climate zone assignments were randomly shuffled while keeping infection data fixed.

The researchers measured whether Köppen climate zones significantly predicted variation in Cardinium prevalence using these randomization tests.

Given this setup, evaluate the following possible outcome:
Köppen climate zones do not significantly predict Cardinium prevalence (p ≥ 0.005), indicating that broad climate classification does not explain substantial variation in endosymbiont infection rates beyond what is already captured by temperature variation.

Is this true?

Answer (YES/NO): NO